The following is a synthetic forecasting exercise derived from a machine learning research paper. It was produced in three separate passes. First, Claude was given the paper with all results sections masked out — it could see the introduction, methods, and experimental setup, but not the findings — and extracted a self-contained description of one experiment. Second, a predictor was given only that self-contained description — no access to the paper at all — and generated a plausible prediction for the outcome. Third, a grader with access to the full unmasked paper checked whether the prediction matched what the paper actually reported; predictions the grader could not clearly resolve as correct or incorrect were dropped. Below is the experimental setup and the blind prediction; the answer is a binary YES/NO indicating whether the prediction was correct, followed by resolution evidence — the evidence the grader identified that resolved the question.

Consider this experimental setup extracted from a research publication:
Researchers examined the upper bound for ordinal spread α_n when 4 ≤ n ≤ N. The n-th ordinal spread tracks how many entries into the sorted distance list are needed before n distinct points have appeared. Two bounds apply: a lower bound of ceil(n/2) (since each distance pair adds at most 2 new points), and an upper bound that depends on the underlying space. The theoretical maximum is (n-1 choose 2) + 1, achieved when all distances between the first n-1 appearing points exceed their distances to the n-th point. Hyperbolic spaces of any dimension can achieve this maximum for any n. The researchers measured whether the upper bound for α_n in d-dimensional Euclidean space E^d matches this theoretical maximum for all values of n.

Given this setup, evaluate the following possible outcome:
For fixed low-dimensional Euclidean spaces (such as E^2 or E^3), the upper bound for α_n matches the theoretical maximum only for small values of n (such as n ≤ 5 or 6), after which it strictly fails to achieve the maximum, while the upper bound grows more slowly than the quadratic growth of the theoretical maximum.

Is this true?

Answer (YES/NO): NO